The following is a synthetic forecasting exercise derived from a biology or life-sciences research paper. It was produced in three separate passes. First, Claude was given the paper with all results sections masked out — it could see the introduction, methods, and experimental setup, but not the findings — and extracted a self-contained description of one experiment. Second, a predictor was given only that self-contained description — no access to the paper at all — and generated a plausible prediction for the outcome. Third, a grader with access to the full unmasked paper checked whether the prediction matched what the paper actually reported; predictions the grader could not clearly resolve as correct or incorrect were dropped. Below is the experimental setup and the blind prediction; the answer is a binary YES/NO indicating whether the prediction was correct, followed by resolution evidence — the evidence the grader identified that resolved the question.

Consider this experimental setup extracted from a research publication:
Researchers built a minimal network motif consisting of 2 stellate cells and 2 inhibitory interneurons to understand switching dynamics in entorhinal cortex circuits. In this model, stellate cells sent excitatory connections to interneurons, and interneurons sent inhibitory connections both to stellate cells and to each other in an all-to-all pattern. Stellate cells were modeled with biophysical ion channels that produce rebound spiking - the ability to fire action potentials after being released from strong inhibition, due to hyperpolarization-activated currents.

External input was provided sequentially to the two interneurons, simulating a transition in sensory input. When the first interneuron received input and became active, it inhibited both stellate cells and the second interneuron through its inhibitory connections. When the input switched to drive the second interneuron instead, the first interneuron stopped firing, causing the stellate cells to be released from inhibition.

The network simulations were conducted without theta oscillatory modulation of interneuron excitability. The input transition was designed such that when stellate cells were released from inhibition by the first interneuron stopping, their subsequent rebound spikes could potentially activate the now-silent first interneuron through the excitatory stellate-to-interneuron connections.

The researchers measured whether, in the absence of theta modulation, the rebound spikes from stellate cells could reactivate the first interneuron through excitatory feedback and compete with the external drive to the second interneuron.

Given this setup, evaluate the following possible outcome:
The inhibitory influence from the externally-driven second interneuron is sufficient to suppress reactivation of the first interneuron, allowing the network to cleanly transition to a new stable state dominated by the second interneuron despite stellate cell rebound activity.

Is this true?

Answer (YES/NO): NO